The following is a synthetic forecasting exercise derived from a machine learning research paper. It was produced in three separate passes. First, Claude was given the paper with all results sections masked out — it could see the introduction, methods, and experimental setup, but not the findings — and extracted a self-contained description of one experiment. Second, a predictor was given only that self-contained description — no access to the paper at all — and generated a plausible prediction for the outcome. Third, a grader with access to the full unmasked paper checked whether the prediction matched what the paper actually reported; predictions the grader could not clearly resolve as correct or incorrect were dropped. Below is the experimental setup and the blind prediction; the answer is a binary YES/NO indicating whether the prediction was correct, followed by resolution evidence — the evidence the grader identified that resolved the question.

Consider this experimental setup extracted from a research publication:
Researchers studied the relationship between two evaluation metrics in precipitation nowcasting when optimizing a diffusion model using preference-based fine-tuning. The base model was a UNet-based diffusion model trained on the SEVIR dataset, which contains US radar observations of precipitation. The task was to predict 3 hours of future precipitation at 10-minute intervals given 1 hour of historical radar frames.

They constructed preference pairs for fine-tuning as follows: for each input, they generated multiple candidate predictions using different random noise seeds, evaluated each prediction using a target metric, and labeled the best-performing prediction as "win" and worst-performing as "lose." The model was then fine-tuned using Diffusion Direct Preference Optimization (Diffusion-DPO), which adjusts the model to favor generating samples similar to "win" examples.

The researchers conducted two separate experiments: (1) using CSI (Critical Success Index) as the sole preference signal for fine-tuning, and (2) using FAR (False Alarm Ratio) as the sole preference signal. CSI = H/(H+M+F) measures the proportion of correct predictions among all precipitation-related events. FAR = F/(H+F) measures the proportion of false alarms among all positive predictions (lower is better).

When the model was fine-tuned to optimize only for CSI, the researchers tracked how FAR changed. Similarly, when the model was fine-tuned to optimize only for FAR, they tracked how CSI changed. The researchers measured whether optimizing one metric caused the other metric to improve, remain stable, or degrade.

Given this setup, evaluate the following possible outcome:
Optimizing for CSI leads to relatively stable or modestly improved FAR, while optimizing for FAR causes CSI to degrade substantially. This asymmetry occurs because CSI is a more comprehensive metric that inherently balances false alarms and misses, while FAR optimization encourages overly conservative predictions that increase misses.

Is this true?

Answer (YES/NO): NO